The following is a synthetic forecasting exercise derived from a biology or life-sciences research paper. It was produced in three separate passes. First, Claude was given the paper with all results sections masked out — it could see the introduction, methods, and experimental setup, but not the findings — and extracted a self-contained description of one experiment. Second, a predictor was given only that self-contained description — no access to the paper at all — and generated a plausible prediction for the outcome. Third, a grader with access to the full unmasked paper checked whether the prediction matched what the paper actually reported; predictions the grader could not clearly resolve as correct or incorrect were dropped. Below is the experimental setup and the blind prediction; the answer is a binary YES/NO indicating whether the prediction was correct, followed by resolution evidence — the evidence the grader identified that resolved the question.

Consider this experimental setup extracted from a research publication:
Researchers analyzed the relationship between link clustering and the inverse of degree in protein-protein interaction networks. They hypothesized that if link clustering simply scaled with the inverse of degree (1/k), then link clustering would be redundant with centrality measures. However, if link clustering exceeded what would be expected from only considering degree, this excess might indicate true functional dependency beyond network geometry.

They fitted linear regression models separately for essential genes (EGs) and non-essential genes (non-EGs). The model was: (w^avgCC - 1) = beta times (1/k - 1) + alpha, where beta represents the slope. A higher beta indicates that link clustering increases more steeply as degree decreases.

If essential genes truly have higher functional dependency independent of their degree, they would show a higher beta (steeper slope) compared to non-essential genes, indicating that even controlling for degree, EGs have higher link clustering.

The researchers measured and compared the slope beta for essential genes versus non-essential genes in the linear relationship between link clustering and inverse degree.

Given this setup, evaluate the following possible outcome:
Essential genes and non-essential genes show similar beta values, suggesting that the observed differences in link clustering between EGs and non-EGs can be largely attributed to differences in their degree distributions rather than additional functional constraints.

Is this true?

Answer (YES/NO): NO